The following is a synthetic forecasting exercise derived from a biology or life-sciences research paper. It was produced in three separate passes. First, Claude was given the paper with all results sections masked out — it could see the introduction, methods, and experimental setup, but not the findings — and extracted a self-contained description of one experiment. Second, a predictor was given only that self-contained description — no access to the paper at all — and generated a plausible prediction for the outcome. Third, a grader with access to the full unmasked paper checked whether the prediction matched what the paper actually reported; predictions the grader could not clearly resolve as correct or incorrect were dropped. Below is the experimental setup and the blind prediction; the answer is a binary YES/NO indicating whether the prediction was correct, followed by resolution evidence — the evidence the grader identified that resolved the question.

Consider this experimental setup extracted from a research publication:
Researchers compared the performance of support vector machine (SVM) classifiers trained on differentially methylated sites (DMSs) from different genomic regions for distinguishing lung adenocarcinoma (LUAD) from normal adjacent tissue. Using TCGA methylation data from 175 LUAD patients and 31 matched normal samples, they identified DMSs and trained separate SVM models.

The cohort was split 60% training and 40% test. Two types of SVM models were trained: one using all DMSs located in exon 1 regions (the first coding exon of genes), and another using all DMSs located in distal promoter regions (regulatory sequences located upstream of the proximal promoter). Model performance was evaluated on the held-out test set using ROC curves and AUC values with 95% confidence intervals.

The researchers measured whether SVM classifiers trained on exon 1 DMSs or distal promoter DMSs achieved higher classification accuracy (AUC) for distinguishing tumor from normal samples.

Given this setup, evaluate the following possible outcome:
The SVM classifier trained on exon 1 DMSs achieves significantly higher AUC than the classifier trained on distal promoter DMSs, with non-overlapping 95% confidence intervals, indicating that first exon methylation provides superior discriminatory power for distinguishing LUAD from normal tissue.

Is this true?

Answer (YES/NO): NO